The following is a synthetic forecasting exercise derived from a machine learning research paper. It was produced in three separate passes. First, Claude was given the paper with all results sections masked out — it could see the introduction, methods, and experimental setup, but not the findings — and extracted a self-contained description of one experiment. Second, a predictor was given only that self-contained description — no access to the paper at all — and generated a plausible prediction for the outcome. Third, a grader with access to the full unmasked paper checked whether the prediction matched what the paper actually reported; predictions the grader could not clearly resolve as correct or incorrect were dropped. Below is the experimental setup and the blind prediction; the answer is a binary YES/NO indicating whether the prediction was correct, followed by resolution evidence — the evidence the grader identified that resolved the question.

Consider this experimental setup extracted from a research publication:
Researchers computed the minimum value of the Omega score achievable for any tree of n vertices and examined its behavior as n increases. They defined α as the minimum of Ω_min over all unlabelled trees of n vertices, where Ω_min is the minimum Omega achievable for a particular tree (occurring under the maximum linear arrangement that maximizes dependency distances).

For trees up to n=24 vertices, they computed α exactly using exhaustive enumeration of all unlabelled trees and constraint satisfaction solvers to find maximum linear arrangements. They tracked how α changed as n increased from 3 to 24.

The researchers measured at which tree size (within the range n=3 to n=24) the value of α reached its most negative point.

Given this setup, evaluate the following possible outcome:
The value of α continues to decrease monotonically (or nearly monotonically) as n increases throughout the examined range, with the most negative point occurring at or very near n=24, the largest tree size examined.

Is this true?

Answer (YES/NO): YES